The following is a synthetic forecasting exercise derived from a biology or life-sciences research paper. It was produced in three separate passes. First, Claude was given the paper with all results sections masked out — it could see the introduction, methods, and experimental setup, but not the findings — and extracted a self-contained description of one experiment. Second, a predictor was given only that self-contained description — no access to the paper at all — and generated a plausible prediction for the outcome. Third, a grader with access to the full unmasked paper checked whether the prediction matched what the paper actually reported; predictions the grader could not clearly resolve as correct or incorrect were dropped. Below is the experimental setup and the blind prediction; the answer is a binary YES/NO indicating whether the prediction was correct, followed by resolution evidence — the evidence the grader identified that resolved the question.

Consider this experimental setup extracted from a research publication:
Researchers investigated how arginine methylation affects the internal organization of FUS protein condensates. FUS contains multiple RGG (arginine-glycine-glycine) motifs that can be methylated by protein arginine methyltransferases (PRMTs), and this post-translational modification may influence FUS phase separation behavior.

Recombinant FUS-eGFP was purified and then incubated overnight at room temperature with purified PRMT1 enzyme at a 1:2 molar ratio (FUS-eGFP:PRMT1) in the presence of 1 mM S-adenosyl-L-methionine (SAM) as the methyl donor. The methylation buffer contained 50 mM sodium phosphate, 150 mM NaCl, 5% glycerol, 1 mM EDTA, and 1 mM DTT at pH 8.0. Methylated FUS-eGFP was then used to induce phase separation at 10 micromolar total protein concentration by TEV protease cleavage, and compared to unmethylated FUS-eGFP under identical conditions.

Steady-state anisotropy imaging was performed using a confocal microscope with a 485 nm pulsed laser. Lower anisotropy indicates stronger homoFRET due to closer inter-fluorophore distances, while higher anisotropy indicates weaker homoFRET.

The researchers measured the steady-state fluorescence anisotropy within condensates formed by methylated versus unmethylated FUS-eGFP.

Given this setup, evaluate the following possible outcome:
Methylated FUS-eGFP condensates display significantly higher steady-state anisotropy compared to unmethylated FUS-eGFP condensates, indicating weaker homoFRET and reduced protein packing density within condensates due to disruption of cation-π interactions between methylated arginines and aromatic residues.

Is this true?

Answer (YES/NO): YES